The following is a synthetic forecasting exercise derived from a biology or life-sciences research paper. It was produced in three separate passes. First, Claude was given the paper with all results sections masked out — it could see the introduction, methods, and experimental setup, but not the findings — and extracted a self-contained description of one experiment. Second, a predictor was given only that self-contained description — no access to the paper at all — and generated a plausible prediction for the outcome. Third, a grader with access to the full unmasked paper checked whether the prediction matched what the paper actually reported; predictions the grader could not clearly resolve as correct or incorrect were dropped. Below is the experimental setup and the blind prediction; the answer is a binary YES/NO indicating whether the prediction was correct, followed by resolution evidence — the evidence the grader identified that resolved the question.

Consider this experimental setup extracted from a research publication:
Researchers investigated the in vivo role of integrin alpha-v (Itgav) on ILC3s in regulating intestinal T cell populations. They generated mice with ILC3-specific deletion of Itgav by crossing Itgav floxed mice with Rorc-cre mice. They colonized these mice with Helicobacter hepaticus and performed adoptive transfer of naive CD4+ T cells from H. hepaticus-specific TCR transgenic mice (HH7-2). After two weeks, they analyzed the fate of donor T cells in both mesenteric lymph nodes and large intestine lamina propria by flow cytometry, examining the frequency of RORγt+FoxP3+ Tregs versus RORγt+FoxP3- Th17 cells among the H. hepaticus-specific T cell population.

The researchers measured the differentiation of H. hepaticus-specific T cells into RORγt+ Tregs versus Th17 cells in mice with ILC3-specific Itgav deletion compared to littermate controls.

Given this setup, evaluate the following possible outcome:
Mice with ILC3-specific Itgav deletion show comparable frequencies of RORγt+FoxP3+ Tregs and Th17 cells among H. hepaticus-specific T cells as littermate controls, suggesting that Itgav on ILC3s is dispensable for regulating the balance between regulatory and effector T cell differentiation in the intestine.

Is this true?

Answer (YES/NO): NO